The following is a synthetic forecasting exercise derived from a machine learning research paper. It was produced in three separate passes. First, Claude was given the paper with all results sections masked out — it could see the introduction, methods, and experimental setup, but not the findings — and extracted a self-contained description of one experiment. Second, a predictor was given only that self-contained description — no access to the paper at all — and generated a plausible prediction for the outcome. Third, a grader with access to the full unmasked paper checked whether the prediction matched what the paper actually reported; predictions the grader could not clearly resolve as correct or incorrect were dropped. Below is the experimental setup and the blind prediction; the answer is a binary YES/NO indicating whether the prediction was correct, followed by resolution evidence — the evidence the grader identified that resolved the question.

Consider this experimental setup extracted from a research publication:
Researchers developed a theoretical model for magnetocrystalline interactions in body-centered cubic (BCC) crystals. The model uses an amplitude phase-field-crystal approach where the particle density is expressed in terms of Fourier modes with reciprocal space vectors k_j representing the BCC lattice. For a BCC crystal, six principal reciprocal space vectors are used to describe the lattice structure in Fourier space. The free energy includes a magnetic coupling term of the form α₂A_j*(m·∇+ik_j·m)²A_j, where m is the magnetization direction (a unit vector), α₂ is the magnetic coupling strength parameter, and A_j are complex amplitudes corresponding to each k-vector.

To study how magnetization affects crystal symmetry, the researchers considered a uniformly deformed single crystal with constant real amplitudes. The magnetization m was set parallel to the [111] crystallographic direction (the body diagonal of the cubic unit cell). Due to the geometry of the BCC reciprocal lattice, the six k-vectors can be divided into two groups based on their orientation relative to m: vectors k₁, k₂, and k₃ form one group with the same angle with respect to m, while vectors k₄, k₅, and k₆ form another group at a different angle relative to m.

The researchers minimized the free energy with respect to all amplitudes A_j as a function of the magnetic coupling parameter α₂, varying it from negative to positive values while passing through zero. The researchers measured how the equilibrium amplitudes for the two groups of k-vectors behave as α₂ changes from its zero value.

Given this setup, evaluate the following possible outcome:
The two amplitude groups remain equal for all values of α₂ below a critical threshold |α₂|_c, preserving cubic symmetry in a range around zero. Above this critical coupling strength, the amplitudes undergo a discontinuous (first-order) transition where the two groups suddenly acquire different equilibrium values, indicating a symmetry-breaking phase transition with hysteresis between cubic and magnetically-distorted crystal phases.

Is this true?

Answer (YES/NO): NO